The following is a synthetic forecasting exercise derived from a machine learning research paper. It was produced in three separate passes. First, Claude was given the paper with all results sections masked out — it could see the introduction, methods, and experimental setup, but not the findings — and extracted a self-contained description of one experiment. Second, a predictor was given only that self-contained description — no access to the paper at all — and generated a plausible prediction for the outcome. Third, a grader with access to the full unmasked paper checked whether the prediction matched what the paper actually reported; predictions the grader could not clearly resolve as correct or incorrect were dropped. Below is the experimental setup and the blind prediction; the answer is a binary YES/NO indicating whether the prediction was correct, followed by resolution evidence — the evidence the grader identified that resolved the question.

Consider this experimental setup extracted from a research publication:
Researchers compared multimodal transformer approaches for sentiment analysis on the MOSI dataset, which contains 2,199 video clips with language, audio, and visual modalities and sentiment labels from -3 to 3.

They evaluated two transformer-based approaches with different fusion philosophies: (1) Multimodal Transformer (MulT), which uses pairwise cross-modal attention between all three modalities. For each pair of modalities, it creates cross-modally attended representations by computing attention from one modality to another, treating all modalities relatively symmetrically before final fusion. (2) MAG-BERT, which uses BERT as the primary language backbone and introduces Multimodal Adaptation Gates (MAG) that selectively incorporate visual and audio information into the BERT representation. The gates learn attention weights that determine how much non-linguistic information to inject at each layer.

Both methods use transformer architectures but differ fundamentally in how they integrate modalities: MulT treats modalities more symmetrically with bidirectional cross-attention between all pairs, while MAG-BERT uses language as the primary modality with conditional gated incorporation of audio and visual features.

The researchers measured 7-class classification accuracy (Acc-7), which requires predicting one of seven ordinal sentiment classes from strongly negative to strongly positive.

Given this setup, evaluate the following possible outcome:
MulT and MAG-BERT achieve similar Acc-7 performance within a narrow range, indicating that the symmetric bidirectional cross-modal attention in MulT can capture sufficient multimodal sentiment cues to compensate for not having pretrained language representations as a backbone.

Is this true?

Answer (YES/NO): NO